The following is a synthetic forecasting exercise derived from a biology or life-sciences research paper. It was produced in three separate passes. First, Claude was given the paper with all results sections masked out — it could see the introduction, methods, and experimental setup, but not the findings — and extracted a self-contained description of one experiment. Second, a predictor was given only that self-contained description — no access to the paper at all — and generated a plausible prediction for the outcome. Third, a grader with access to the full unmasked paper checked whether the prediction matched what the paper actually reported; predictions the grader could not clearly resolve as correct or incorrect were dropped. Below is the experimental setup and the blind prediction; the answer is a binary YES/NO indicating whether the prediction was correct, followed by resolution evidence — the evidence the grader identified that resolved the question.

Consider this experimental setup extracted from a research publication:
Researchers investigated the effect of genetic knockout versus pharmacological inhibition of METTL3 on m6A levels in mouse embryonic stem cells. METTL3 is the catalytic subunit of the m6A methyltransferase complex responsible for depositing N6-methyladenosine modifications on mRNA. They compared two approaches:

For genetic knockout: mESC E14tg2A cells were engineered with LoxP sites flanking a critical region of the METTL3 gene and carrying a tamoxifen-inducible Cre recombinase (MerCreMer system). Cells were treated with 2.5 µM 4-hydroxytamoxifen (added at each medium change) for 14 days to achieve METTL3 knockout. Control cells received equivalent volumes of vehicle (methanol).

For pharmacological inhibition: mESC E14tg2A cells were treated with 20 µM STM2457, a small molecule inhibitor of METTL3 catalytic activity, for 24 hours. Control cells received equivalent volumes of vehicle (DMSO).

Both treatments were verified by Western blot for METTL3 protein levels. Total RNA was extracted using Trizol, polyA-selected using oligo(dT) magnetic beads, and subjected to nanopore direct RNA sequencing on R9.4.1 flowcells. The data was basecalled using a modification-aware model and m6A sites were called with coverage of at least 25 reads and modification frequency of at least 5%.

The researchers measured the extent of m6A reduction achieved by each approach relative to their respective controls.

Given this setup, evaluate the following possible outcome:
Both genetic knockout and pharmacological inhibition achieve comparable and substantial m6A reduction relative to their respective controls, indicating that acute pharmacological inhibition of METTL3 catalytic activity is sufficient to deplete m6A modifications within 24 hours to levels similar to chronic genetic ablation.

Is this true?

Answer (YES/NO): NO